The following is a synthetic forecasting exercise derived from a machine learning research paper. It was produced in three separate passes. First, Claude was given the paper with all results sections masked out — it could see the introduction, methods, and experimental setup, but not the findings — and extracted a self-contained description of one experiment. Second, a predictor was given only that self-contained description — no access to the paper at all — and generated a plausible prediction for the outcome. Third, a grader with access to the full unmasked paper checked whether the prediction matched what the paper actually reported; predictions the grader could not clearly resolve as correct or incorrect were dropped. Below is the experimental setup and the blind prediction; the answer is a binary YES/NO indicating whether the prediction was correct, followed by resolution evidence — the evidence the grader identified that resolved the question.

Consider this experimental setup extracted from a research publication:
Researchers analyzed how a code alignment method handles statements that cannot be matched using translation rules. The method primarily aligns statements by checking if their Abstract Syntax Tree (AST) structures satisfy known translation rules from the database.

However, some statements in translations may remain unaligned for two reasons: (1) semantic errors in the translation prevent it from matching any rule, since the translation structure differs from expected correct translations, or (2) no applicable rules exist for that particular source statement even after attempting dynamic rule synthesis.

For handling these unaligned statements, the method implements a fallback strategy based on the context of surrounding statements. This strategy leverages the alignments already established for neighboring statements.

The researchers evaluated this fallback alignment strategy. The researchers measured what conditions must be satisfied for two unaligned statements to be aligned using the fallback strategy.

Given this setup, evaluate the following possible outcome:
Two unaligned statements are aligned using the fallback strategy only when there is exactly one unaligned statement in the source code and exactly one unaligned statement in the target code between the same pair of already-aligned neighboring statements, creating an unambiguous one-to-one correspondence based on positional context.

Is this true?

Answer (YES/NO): NO